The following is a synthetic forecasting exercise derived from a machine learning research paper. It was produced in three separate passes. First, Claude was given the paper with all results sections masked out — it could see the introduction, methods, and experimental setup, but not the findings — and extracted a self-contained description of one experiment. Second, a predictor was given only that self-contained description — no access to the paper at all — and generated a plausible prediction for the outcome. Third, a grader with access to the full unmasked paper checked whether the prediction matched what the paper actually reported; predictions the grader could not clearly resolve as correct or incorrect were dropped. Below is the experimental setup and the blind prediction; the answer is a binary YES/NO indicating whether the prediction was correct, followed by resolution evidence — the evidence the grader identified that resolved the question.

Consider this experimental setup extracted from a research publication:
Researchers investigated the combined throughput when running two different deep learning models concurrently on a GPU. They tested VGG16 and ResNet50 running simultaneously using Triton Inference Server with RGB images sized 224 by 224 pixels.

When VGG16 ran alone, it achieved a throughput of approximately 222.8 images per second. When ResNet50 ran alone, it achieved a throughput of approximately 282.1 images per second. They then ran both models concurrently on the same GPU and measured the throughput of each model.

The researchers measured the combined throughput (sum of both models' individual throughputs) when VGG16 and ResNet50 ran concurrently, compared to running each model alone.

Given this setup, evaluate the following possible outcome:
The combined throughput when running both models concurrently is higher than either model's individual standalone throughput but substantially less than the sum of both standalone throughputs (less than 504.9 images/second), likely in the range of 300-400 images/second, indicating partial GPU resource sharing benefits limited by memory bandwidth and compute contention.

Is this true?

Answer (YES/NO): NO